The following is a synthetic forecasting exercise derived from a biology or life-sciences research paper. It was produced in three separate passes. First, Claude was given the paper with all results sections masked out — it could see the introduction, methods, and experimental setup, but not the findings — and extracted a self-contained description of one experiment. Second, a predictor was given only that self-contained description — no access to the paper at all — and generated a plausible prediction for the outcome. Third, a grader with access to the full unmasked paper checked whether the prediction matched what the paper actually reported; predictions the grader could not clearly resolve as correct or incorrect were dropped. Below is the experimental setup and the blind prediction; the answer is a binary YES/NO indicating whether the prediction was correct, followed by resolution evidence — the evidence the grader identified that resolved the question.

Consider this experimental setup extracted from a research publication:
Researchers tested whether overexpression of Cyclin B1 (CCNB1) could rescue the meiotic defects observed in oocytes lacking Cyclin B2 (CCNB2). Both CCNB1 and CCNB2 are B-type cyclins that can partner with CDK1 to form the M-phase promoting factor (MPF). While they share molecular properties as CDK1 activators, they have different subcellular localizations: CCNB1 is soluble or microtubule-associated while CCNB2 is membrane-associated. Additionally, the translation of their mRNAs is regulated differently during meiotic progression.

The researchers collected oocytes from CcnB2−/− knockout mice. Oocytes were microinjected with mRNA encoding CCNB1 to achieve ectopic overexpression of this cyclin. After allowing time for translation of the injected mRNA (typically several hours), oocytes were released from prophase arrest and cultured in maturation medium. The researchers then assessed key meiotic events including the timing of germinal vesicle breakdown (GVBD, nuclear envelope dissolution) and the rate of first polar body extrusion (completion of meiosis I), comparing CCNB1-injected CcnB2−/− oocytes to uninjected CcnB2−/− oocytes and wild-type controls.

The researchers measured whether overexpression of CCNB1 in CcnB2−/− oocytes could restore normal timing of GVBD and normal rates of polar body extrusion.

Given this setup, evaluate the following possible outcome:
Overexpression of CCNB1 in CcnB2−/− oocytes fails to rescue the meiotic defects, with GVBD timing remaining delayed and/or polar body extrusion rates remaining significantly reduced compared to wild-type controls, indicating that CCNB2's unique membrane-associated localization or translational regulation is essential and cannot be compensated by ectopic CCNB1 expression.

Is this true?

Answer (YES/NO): NO